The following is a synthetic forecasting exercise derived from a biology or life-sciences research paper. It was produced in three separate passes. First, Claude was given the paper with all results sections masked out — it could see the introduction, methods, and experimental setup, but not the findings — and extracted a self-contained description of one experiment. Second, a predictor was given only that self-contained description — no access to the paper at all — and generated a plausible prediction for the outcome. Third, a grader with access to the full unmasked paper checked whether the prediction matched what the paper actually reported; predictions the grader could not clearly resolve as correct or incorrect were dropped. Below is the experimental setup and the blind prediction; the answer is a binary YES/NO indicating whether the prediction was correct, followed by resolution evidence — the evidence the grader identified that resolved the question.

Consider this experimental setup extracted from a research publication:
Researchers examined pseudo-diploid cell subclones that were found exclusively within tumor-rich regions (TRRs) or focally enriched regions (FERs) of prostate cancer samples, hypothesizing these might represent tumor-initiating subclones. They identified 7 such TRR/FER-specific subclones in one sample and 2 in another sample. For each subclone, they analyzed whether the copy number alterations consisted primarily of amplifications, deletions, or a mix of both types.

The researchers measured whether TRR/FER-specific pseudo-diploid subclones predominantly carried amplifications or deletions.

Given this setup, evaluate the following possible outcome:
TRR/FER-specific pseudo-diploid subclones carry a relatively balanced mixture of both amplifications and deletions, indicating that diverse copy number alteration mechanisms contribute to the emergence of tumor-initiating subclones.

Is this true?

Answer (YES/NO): NO